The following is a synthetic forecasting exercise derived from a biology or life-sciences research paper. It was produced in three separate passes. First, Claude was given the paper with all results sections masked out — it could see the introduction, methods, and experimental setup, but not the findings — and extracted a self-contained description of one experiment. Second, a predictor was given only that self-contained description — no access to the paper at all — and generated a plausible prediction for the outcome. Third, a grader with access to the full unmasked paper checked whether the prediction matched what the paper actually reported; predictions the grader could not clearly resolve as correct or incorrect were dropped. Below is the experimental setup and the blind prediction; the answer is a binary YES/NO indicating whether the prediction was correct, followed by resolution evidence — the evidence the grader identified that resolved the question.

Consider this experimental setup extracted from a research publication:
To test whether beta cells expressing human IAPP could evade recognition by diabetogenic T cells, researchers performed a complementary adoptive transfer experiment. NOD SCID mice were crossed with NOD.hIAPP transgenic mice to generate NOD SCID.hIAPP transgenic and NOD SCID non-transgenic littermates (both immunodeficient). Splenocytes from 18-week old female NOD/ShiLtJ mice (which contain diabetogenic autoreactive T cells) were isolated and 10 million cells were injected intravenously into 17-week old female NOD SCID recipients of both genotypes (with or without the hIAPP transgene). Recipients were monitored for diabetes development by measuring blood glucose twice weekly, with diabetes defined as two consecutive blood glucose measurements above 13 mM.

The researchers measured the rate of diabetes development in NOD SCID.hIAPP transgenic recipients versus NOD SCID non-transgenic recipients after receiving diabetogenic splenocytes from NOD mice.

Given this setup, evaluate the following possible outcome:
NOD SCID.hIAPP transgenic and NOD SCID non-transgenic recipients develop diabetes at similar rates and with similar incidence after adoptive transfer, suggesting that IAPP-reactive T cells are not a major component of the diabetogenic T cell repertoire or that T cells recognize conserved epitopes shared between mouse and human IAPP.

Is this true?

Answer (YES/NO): NO